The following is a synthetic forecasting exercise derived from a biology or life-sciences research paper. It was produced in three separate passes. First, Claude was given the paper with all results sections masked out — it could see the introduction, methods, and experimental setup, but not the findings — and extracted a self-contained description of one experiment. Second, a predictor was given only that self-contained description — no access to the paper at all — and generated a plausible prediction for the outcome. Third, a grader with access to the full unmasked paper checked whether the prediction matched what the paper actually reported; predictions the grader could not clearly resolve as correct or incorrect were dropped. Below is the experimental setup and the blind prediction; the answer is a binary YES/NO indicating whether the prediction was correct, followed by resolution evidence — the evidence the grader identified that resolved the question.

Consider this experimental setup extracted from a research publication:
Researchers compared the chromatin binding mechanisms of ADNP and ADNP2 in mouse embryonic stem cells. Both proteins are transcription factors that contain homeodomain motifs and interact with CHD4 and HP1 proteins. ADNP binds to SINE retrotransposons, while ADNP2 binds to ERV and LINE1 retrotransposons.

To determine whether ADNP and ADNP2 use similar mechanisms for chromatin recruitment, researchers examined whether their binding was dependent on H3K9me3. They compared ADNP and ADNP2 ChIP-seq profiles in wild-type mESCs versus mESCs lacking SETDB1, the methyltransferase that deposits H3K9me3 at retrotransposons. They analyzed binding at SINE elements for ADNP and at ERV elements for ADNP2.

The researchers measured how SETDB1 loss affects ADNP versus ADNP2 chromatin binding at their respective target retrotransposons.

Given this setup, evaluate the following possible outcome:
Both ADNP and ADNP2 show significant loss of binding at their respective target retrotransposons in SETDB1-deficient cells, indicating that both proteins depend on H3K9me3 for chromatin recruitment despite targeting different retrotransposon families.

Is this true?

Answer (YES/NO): NO